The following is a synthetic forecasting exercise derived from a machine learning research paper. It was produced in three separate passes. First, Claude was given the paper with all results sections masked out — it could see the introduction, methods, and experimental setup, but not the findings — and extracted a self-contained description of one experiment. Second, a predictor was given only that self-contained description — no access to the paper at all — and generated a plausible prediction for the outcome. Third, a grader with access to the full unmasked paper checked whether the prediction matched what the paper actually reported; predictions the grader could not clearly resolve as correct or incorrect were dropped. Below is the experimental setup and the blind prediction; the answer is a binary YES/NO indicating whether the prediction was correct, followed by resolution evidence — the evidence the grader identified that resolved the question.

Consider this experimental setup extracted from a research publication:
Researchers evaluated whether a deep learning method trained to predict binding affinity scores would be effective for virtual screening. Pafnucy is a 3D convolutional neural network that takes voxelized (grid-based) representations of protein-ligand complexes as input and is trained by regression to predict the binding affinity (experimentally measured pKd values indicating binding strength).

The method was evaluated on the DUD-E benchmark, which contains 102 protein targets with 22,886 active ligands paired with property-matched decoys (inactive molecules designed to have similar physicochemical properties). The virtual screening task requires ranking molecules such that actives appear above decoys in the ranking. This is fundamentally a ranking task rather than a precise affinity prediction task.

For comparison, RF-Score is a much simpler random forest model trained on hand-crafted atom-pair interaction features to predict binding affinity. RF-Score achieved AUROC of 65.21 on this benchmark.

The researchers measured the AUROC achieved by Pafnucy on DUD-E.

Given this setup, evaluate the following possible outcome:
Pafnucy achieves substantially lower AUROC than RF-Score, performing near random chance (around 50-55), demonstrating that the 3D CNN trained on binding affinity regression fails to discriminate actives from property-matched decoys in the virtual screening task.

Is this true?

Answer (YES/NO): NO